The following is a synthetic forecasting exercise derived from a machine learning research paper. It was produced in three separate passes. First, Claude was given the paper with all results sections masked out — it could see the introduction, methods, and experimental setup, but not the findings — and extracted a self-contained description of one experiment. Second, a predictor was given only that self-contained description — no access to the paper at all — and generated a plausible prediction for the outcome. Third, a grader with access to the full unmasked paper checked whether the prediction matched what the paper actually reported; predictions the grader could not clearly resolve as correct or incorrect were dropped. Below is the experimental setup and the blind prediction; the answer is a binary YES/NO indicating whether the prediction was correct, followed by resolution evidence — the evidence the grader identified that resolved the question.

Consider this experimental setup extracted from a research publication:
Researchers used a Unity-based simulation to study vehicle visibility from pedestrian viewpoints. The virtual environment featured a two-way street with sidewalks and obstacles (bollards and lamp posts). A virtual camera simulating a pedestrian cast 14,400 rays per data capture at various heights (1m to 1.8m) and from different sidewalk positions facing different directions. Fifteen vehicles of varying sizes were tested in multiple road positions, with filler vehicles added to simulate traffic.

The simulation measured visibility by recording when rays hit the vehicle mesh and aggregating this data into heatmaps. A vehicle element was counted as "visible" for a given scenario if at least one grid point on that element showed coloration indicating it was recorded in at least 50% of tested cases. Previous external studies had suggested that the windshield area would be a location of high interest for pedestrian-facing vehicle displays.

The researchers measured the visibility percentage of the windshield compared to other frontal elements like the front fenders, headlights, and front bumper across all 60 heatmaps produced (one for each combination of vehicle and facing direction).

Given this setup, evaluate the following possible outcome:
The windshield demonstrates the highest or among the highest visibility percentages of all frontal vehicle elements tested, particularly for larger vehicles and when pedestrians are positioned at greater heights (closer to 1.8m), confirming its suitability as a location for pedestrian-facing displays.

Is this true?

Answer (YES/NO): NO